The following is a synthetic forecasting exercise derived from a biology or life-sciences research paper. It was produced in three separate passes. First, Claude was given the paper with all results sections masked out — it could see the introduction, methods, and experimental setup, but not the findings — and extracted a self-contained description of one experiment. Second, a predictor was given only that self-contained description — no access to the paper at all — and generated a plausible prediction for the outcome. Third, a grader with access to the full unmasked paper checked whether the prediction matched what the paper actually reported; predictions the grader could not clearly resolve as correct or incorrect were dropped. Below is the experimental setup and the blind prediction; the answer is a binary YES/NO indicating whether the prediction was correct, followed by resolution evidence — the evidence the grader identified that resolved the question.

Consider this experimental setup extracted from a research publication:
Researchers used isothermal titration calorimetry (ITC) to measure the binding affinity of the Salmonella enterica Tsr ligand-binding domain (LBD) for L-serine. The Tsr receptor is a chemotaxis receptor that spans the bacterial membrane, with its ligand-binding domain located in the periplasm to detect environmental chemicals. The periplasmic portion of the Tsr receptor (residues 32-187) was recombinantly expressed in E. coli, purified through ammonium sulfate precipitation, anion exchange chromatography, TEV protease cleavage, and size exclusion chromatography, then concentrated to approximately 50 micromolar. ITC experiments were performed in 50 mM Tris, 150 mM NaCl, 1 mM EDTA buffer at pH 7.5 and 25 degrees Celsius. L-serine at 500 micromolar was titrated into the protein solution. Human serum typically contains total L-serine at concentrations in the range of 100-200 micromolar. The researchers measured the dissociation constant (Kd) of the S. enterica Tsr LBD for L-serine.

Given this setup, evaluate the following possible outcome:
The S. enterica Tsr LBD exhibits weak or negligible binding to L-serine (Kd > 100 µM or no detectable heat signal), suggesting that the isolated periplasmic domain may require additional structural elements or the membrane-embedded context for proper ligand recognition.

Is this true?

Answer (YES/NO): NO